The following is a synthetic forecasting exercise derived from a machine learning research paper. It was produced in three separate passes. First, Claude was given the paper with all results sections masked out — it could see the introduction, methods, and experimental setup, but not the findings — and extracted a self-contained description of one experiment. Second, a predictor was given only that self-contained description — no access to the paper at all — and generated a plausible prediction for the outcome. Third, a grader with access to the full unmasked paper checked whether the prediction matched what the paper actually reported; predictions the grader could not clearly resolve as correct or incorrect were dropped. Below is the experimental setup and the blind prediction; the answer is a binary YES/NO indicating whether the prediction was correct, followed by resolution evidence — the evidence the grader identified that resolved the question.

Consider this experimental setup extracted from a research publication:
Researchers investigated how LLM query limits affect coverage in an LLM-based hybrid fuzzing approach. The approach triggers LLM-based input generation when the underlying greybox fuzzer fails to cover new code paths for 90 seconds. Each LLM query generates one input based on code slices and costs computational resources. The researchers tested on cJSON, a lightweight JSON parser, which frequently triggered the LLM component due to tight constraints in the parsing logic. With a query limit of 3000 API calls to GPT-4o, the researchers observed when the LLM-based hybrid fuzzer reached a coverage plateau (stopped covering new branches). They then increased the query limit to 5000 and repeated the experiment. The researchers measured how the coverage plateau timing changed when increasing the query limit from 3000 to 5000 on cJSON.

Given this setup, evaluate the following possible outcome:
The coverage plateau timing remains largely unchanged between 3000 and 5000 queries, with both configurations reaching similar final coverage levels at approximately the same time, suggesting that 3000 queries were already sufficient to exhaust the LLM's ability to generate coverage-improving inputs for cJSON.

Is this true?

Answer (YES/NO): NO